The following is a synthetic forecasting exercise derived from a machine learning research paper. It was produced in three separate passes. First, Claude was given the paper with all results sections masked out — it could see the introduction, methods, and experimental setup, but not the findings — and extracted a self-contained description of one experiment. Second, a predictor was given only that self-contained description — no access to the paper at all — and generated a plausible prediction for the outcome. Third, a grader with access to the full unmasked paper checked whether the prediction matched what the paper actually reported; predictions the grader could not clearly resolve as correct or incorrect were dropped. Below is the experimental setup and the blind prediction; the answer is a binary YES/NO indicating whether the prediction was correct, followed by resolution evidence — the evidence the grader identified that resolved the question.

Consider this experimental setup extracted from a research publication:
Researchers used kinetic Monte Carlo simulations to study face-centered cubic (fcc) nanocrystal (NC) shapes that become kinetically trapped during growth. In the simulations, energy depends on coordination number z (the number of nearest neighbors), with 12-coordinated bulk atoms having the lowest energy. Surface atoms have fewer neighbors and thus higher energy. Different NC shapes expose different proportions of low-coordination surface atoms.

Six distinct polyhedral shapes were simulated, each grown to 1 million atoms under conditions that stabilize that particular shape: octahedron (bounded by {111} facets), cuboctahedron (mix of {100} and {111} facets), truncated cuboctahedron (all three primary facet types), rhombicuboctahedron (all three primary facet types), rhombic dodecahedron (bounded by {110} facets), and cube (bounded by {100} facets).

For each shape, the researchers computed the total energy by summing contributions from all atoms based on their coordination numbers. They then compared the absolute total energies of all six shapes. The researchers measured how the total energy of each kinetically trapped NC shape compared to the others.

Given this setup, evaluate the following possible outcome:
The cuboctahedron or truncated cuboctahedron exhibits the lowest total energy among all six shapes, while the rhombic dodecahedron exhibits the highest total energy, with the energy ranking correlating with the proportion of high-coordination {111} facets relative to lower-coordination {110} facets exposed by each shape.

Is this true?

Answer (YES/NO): NO